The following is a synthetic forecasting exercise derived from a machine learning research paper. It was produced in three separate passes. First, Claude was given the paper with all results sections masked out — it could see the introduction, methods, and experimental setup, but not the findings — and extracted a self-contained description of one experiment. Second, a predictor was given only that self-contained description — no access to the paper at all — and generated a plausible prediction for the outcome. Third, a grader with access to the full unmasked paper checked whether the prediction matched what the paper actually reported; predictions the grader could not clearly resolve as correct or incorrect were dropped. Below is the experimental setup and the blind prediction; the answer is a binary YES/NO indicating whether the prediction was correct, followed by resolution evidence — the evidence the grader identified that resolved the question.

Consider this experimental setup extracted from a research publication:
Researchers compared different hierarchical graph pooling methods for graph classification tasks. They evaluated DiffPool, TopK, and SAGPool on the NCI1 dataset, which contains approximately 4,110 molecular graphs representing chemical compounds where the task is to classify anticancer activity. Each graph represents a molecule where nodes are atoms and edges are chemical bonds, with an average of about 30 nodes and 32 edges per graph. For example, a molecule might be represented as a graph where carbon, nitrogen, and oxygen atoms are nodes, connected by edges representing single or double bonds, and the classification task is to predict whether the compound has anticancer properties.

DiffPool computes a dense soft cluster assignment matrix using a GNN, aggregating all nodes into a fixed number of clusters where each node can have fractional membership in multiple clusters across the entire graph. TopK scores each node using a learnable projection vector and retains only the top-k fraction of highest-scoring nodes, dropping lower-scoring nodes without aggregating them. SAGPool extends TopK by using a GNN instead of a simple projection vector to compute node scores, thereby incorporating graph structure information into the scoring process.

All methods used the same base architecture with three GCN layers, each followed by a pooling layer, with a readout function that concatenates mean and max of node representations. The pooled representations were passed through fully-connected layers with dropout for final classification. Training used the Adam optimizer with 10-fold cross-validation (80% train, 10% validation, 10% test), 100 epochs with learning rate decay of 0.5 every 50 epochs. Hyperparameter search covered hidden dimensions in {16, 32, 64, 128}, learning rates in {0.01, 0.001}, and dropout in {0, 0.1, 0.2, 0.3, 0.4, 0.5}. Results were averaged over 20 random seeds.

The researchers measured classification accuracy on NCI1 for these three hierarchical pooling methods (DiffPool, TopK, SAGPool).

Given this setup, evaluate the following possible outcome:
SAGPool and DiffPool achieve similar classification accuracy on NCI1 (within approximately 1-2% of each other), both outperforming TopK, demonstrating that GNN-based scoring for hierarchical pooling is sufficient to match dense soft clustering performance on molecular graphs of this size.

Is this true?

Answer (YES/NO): NO